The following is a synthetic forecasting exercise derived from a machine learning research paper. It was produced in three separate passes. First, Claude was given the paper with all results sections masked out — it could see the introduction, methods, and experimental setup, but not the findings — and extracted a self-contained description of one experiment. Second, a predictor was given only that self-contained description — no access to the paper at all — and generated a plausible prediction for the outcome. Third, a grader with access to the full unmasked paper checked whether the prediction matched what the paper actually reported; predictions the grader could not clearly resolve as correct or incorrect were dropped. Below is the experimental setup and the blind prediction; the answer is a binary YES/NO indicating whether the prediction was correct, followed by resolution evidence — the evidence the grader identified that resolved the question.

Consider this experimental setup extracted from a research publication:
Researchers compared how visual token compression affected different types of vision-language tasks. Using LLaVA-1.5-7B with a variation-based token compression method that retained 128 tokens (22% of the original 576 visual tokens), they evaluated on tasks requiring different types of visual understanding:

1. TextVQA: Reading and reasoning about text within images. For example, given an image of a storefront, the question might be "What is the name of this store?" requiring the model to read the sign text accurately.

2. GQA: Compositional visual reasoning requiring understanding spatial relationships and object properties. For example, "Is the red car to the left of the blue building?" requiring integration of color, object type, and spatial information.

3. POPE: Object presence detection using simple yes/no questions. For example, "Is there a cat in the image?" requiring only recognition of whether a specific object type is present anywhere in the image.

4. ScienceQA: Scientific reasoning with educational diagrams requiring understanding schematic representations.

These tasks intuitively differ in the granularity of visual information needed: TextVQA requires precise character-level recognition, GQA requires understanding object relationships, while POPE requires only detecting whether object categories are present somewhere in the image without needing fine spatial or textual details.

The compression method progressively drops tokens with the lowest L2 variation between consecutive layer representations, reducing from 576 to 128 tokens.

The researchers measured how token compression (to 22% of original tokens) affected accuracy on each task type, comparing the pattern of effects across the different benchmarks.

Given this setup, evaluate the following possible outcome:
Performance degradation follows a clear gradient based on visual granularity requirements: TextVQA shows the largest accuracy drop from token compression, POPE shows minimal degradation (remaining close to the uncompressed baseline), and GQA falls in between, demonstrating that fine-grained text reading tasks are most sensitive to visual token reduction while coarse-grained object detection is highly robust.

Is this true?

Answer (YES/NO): NO